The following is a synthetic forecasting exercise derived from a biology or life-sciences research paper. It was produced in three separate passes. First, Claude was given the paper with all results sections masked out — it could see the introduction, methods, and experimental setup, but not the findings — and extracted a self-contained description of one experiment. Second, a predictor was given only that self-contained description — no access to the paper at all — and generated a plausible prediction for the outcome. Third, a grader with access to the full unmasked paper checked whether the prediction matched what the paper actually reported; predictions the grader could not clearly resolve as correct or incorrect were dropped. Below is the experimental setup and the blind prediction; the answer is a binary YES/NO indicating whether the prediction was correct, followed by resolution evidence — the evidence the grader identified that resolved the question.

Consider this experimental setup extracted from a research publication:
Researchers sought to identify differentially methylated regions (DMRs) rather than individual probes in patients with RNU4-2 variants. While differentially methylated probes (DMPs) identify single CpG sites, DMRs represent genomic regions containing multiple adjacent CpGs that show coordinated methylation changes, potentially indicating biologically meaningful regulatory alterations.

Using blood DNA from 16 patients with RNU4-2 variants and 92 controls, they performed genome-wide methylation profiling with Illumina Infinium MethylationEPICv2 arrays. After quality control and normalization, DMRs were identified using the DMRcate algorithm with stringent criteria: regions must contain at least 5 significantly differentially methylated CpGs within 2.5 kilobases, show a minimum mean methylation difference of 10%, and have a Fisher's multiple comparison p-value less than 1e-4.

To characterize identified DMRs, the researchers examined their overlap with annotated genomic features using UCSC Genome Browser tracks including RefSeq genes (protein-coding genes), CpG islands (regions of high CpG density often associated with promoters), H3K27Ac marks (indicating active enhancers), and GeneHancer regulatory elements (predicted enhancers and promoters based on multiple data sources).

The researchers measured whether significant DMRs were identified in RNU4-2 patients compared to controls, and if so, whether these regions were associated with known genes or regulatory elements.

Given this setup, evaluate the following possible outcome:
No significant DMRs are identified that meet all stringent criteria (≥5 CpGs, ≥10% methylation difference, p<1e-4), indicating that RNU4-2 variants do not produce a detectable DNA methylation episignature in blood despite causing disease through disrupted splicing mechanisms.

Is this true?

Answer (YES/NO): NO